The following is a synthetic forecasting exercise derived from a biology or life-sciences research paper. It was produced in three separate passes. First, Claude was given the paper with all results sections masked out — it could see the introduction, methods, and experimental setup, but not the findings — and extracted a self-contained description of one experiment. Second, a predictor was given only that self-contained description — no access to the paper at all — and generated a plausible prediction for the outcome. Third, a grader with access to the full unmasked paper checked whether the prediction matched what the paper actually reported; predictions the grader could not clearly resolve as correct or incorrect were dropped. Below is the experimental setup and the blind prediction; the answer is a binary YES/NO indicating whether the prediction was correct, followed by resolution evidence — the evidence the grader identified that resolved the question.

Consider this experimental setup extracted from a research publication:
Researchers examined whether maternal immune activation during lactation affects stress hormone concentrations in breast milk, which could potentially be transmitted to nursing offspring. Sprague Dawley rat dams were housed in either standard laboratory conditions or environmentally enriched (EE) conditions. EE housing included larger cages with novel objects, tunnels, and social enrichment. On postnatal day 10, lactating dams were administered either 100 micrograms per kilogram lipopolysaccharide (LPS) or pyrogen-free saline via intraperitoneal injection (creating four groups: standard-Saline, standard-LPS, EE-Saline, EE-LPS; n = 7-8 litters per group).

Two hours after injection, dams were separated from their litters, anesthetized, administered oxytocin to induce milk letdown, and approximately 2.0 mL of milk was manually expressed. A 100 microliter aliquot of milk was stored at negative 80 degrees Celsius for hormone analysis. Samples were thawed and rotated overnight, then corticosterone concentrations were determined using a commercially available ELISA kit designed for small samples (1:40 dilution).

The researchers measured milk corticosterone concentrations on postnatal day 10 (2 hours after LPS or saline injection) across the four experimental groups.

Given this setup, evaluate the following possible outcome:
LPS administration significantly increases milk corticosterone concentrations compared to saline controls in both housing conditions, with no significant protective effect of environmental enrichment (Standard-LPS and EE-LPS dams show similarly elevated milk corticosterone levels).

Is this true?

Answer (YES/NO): YES